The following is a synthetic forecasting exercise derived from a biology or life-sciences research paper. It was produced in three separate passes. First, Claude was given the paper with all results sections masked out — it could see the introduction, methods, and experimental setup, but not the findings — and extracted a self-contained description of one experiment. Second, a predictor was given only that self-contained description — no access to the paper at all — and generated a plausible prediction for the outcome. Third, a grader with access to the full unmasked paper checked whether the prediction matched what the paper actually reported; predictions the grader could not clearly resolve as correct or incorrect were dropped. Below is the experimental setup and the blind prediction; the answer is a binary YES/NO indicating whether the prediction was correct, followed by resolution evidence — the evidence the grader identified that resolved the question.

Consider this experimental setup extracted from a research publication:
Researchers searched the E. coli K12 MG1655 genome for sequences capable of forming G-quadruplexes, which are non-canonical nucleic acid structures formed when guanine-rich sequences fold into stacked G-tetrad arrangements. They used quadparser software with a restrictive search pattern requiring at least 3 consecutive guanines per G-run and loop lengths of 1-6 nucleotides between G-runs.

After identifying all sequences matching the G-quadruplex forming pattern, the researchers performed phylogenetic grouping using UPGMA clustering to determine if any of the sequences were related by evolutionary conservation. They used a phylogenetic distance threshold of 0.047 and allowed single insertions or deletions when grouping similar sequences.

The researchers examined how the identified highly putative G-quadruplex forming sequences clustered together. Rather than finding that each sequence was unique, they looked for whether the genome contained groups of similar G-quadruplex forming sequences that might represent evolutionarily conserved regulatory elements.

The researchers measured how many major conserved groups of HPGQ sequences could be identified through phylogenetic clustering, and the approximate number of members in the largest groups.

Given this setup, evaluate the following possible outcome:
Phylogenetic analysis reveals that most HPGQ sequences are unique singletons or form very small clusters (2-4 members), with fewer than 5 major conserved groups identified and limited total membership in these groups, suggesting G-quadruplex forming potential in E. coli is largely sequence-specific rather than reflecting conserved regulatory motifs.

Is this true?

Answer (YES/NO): NO